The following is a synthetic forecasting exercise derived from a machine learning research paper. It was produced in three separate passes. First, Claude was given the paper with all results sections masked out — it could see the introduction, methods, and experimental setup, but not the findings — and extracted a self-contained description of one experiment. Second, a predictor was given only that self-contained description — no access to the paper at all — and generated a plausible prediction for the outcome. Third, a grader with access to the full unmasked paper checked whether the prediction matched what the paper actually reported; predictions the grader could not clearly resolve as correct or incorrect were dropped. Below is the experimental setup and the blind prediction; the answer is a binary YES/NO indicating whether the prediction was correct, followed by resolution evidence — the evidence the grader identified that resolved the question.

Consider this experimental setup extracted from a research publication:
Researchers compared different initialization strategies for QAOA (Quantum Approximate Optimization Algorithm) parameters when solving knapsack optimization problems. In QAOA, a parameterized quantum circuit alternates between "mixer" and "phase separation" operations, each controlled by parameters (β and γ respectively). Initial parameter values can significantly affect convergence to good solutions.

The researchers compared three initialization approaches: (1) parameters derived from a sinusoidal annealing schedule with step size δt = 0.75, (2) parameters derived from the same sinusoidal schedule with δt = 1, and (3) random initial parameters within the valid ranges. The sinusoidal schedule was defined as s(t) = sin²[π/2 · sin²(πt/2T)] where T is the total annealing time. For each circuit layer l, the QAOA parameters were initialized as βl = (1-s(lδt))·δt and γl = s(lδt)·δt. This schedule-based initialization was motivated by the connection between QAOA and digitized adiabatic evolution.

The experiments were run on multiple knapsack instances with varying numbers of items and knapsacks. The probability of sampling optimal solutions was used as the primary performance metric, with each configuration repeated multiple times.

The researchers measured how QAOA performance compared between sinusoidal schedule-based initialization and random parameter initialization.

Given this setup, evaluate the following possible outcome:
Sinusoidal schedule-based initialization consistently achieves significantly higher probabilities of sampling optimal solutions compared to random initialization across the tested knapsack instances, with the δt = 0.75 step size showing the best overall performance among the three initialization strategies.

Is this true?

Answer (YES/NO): YES